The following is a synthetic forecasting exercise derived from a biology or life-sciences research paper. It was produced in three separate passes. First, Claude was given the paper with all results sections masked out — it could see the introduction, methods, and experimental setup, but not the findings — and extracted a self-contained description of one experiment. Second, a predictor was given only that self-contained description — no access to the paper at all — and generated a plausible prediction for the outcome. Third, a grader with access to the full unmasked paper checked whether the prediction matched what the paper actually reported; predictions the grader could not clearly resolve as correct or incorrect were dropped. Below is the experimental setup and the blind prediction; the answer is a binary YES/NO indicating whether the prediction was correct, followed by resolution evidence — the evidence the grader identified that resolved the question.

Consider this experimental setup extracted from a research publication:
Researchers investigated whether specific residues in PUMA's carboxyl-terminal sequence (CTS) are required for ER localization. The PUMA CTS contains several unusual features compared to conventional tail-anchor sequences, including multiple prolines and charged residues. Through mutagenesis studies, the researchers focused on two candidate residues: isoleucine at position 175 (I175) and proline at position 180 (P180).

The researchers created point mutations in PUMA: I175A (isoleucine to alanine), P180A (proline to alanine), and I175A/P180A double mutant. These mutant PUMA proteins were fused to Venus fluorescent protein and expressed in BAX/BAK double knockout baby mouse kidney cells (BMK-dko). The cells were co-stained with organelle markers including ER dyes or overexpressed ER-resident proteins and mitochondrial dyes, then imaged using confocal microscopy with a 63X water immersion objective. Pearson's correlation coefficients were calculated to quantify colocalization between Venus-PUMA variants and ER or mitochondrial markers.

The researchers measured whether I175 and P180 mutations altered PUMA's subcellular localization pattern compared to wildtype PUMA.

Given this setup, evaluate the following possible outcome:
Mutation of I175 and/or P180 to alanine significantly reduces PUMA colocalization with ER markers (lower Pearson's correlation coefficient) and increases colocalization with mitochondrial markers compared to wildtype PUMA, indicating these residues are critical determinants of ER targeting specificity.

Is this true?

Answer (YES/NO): NO